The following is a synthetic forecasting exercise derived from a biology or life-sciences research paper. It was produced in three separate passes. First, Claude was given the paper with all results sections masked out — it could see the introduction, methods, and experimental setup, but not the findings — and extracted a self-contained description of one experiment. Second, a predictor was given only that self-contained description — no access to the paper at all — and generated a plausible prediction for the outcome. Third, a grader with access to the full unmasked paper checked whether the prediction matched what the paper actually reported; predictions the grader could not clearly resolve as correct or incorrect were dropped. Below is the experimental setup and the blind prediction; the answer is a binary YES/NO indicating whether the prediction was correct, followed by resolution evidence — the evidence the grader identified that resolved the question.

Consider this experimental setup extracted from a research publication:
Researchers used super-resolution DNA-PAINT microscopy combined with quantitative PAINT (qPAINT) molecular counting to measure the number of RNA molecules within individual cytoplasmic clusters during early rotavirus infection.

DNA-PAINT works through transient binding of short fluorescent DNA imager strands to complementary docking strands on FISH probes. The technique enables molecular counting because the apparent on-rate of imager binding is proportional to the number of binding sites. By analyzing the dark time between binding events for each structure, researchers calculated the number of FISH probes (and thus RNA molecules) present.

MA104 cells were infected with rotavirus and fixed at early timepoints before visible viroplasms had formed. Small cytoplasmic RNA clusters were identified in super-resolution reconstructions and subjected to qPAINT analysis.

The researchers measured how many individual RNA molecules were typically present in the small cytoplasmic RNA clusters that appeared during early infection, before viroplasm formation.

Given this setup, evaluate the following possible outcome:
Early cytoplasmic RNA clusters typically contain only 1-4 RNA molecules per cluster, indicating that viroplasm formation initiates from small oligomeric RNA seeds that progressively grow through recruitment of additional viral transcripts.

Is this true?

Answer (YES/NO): NO